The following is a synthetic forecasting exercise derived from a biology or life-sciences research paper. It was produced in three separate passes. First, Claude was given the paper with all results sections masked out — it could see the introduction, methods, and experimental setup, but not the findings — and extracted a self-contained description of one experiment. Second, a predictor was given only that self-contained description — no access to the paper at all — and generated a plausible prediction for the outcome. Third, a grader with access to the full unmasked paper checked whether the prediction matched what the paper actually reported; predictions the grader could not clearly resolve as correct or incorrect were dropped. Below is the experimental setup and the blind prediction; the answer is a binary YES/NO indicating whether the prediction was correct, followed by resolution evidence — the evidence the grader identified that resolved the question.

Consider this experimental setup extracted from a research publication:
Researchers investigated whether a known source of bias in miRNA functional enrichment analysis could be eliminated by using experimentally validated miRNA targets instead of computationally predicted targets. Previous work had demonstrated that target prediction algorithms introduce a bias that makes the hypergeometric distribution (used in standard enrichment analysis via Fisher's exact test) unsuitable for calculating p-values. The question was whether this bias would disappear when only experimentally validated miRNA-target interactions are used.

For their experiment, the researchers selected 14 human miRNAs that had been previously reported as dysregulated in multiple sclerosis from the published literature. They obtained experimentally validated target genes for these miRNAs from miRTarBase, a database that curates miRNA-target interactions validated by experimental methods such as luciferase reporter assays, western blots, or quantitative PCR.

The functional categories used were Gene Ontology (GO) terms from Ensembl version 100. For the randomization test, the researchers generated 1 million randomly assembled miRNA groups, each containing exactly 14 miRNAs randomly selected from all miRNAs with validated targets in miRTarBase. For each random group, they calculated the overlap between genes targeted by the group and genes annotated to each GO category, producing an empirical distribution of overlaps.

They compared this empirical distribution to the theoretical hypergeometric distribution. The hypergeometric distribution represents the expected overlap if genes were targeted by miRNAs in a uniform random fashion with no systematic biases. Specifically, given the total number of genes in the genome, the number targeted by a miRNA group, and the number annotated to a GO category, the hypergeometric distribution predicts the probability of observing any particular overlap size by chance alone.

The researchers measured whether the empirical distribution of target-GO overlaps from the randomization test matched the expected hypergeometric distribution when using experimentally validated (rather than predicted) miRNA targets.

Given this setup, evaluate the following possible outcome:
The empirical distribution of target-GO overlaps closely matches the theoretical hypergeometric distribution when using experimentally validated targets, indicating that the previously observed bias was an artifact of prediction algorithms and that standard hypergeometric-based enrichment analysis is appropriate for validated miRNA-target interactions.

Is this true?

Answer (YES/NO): NO